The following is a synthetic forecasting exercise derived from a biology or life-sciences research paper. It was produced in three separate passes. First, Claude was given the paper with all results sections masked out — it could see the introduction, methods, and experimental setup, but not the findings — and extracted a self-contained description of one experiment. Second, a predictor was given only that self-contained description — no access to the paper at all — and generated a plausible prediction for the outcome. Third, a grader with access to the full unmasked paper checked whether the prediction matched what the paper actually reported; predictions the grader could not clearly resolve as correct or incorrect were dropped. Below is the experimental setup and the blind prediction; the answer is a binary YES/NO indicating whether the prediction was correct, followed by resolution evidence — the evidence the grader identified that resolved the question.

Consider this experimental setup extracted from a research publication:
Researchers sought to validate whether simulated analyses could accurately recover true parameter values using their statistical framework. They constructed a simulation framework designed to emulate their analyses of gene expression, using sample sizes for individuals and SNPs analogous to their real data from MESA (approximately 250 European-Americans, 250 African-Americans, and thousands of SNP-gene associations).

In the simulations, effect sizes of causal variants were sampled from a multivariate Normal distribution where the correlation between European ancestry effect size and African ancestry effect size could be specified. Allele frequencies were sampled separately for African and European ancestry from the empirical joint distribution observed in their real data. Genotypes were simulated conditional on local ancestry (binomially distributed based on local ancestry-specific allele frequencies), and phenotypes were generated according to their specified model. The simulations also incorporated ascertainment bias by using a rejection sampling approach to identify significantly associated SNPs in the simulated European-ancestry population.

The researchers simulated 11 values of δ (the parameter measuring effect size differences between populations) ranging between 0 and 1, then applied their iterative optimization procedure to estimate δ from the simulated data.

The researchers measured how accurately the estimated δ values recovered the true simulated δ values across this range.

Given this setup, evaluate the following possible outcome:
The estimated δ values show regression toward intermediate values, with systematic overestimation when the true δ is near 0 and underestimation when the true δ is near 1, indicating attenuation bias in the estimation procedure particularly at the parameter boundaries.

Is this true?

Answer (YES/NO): NO